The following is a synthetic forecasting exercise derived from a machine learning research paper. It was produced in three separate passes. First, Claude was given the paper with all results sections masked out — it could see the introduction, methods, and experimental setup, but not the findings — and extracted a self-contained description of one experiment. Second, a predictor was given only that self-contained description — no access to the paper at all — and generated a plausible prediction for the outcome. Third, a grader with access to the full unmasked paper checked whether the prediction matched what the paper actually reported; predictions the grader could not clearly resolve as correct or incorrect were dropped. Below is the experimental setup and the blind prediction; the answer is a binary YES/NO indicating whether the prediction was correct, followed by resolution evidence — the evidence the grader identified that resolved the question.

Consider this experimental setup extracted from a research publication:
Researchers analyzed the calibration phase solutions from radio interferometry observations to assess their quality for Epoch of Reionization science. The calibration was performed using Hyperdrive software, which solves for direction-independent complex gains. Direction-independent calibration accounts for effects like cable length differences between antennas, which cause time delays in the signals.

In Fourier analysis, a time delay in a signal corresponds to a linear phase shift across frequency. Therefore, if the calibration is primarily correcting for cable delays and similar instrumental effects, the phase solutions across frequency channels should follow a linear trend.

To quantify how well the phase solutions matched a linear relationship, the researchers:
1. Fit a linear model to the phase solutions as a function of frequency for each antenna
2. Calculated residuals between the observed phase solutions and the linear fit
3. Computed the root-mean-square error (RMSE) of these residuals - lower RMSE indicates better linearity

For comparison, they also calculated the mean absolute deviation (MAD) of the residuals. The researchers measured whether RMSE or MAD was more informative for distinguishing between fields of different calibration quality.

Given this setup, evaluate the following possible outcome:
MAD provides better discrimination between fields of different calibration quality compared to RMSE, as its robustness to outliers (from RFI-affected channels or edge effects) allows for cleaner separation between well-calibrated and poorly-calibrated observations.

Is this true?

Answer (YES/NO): NO